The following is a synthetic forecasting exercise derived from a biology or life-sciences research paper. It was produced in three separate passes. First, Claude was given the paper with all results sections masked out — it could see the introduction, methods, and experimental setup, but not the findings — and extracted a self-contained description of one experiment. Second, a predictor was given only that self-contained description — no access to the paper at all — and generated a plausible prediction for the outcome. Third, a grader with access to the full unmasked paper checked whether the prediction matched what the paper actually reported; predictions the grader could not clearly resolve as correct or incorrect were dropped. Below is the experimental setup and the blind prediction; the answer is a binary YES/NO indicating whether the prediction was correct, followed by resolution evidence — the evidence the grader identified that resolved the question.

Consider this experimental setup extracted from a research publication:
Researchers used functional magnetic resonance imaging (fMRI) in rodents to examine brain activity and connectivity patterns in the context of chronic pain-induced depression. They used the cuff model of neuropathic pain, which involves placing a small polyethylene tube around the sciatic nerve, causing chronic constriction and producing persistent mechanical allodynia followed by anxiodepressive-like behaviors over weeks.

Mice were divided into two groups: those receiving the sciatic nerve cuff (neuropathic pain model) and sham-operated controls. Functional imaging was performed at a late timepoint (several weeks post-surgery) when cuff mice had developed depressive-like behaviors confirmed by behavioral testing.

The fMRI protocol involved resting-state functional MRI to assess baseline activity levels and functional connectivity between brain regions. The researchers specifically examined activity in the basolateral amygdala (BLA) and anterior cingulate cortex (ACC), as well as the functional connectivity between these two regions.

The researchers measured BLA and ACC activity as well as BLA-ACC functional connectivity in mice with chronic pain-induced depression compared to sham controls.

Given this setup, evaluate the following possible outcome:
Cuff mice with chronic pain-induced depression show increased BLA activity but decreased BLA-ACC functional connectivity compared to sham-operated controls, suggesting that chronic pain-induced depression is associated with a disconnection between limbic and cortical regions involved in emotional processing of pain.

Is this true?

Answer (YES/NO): NO